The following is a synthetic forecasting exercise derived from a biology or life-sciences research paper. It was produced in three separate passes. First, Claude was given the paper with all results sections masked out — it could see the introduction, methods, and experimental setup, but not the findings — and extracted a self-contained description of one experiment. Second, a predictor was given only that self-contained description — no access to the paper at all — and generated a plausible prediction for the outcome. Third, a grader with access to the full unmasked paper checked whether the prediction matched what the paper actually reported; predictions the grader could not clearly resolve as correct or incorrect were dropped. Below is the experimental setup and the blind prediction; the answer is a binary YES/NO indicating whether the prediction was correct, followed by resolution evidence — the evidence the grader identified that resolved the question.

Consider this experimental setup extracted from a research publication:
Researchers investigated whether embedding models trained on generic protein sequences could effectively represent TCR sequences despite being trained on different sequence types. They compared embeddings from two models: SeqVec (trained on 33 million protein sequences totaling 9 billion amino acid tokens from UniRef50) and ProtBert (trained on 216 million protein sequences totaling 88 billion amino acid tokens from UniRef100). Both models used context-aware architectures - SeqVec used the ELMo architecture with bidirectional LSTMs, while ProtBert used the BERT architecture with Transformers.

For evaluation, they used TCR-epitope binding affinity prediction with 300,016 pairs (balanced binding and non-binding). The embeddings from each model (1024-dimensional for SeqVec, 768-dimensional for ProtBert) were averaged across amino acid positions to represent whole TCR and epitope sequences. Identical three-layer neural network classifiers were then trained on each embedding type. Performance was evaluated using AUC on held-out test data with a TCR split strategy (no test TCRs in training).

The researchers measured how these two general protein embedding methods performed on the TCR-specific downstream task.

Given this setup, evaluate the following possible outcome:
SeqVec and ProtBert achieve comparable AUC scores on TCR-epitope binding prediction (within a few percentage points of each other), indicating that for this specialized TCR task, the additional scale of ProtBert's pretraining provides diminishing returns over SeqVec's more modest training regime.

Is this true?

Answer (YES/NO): NO